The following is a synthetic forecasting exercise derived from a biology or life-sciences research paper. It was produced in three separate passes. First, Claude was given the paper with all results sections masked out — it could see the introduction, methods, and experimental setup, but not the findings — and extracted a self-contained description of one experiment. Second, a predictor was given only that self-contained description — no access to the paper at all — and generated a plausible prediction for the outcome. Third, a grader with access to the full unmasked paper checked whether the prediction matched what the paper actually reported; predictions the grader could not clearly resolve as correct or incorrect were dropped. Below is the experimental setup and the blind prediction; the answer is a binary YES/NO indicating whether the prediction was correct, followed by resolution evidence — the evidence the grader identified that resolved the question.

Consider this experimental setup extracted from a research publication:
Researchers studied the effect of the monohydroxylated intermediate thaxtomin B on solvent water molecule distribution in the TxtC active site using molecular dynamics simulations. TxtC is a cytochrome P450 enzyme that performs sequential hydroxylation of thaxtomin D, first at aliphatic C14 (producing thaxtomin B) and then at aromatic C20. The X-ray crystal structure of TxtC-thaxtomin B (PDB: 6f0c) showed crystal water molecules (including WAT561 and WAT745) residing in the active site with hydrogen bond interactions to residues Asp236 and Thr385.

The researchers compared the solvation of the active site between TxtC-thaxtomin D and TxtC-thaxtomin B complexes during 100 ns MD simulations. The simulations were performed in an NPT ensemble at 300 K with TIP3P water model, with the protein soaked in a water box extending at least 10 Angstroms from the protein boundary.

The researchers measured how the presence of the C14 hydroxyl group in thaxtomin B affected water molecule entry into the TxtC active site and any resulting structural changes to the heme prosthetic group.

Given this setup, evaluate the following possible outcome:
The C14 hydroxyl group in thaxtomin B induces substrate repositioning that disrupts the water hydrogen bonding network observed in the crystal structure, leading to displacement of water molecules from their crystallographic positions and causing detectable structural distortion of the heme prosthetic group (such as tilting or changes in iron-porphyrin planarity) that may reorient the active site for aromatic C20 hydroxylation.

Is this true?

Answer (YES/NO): NO